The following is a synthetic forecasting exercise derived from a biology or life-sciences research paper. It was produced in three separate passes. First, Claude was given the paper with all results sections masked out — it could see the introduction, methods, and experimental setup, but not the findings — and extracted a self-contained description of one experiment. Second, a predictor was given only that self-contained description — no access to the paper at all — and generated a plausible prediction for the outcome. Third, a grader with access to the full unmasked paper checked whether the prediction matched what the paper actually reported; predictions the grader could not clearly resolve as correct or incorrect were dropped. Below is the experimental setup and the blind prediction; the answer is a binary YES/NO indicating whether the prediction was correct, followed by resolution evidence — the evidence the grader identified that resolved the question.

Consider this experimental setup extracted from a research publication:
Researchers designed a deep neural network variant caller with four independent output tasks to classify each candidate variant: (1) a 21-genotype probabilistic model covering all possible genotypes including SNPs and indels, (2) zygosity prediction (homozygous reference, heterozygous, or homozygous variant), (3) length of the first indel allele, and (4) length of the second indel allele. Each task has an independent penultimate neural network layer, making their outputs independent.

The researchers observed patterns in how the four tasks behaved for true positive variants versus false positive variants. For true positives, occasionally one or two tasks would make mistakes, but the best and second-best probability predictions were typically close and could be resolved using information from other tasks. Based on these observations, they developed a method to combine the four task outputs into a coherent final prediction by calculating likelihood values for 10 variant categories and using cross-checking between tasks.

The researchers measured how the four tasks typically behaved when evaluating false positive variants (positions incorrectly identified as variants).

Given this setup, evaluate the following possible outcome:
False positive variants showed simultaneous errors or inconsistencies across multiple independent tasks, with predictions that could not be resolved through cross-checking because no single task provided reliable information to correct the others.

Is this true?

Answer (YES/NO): NO